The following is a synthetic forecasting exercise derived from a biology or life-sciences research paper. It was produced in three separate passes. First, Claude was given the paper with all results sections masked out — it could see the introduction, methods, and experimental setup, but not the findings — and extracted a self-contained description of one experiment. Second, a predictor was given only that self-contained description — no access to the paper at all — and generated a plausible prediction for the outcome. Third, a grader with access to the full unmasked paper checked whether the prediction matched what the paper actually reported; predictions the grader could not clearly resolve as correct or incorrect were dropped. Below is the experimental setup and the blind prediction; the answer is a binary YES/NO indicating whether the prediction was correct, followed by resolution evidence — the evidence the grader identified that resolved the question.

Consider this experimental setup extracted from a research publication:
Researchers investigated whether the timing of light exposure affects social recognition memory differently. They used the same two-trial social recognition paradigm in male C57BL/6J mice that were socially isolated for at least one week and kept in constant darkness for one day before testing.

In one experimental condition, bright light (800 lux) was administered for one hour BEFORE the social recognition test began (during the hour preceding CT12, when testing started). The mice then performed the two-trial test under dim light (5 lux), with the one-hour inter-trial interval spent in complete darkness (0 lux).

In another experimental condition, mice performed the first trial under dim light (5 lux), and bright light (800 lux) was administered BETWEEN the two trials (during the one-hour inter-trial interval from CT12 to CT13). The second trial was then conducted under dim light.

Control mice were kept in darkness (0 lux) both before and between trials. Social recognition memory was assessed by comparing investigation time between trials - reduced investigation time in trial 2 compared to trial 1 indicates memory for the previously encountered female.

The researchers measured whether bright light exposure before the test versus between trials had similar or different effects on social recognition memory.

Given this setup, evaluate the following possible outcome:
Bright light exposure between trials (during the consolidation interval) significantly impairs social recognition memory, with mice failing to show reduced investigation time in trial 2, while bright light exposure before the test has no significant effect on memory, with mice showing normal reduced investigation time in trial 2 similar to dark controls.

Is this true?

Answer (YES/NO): NO